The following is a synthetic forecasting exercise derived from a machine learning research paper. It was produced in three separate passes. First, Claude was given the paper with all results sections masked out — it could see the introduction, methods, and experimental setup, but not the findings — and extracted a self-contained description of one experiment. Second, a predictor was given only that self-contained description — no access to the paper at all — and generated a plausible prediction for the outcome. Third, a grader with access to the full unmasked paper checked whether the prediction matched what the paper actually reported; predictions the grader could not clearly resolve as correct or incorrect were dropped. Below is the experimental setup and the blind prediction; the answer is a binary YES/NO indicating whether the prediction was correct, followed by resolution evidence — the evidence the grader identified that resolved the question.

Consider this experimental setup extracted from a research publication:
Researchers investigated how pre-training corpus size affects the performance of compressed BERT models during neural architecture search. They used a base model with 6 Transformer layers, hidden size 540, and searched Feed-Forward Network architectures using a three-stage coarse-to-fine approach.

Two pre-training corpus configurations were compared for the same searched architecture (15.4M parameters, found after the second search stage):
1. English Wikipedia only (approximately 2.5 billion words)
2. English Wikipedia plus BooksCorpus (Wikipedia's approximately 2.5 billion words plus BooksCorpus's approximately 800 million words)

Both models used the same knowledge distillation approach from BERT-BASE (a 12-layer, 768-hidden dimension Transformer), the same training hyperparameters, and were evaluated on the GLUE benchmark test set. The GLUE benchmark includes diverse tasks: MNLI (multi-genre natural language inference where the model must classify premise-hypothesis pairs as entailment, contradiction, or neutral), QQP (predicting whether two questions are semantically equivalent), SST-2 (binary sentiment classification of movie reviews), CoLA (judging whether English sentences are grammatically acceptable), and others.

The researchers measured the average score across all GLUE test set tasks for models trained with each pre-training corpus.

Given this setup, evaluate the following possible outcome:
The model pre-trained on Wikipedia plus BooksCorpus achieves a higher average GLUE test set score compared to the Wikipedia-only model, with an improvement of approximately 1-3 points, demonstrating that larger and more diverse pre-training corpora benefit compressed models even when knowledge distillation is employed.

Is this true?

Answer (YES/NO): NO